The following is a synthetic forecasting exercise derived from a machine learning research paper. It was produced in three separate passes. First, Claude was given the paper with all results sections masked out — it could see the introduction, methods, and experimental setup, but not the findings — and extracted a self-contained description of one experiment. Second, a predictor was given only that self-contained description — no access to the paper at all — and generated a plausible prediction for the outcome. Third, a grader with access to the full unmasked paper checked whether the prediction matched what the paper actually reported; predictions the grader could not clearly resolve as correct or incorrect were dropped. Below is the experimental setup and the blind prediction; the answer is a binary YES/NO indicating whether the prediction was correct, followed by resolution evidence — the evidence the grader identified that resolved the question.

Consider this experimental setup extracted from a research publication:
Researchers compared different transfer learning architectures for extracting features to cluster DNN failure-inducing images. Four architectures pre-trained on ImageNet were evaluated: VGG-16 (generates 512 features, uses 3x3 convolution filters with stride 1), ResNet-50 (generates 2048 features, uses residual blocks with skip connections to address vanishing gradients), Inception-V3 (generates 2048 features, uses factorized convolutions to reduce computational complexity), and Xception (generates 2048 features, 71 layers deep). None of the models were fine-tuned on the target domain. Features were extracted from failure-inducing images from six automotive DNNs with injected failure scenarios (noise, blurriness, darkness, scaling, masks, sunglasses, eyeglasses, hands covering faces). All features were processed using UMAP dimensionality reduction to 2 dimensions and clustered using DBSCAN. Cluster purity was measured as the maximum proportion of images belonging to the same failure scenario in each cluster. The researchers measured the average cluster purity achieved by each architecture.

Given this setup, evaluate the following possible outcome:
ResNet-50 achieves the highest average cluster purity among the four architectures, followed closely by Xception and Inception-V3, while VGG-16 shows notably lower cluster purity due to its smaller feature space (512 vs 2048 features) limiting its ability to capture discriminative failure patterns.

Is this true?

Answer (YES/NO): NO